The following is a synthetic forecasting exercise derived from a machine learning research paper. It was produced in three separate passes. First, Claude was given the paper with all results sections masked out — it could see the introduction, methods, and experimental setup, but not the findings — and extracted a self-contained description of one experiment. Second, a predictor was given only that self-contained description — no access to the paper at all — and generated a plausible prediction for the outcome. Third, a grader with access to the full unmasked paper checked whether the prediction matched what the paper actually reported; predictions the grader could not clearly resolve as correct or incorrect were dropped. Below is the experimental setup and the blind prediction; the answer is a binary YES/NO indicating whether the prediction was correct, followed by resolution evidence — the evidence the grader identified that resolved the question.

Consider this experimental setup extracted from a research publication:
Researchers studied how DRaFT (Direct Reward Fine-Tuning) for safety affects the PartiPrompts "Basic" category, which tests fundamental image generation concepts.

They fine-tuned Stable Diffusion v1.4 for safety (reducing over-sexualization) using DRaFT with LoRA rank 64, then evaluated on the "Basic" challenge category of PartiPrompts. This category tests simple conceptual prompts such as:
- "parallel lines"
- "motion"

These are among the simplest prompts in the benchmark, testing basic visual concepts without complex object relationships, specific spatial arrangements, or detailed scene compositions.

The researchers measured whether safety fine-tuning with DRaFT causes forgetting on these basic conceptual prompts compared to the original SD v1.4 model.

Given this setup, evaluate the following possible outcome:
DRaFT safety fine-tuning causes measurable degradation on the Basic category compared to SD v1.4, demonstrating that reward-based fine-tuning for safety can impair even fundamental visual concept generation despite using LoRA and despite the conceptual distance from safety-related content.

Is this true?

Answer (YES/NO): YES